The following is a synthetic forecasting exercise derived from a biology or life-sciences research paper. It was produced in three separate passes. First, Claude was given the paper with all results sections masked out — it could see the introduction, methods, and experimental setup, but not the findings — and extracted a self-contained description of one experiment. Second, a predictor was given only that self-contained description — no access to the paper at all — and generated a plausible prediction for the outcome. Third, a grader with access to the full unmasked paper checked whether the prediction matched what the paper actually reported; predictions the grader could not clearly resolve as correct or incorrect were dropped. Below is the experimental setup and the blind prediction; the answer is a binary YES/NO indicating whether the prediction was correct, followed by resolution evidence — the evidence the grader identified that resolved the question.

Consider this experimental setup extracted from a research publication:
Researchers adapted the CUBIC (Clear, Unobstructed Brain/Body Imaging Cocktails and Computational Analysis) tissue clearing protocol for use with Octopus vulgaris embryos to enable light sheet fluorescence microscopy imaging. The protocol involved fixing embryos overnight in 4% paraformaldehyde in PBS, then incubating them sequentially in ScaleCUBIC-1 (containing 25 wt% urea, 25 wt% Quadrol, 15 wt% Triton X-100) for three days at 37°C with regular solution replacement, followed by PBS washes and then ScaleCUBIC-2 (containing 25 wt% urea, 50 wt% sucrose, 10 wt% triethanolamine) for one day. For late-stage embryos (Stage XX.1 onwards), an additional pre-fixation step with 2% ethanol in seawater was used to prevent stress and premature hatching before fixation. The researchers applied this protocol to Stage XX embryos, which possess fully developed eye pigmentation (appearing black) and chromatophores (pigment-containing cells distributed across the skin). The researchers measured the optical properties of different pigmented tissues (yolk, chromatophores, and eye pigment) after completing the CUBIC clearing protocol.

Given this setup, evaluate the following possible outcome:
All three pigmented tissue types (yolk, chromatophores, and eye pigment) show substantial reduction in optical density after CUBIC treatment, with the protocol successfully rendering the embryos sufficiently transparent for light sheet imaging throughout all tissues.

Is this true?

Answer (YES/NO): NO